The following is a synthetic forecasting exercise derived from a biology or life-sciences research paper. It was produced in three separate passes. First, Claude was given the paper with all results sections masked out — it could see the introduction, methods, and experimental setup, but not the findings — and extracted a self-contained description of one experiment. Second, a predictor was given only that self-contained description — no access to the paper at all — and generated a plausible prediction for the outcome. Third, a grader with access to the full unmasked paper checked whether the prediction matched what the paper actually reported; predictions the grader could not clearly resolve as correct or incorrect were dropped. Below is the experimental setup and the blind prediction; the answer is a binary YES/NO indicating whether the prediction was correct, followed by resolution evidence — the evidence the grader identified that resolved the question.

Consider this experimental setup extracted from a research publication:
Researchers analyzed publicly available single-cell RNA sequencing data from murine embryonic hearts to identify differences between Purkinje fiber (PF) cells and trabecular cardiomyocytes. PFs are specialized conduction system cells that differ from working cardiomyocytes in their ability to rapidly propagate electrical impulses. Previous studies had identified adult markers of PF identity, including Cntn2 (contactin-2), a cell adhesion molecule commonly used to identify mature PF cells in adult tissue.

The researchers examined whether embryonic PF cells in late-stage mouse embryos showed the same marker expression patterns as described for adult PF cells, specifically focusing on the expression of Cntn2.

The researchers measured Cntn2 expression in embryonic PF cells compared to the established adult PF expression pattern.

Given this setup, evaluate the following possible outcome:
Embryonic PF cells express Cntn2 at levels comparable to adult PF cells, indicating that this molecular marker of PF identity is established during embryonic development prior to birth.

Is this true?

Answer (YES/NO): NO